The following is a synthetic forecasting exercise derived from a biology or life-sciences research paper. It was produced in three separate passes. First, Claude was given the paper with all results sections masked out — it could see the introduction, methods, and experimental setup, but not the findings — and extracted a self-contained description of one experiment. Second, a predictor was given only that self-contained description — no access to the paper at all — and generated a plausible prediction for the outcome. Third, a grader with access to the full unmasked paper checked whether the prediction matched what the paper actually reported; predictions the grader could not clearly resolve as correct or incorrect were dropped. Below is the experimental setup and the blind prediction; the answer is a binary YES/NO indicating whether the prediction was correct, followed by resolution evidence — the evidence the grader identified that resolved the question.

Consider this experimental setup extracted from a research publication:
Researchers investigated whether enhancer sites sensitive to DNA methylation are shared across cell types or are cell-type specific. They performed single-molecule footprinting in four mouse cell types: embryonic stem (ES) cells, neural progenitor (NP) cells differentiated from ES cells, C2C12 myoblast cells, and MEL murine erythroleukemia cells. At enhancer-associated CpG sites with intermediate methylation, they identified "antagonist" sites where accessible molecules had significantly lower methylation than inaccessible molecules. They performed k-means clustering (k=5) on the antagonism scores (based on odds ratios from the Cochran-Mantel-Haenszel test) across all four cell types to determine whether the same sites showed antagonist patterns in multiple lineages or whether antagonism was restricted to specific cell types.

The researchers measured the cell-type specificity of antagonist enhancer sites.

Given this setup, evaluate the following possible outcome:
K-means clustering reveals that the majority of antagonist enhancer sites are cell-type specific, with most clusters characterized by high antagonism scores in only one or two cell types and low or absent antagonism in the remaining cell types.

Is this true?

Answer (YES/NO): YES